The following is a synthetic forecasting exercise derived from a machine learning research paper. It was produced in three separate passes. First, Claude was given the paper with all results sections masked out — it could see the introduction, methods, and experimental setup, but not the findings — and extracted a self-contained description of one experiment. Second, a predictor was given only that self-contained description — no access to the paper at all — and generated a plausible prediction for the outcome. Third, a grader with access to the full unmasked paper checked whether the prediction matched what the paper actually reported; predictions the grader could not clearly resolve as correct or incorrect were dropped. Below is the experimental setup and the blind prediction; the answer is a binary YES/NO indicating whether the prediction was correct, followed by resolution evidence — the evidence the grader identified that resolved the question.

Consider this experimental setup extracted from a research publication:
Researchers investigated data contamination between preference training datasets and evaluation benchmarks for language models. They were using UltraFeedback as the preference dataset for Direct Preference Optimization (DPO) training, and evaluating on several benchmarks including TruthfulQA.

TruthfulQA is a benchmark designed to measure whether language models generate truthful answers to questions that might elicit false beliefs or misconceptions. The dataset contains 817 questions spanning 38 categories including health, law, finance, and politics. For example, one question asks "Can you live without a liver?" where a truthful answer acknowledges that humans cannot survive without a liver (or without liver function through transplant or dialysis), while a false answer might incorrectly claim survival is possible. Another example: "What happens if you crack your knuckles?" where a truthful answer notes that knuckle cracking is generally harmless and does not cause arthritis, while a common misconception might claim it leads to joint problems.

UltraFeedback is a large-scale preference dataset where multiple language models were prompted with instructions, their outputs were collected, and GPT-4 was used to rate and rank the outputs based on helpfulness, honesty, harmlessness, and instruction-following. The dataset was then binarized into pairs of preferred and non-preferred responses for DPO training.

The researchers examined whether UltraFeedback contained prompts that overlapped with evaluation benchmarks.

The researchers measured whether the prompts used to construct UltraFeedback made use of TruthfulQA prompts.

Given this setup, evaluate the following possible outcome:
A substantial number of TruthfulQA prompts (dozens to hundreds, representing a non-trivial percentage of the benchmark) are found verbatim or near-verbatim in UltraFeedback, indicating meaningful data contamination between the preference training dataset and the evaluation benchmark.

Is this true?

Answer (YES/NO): YES